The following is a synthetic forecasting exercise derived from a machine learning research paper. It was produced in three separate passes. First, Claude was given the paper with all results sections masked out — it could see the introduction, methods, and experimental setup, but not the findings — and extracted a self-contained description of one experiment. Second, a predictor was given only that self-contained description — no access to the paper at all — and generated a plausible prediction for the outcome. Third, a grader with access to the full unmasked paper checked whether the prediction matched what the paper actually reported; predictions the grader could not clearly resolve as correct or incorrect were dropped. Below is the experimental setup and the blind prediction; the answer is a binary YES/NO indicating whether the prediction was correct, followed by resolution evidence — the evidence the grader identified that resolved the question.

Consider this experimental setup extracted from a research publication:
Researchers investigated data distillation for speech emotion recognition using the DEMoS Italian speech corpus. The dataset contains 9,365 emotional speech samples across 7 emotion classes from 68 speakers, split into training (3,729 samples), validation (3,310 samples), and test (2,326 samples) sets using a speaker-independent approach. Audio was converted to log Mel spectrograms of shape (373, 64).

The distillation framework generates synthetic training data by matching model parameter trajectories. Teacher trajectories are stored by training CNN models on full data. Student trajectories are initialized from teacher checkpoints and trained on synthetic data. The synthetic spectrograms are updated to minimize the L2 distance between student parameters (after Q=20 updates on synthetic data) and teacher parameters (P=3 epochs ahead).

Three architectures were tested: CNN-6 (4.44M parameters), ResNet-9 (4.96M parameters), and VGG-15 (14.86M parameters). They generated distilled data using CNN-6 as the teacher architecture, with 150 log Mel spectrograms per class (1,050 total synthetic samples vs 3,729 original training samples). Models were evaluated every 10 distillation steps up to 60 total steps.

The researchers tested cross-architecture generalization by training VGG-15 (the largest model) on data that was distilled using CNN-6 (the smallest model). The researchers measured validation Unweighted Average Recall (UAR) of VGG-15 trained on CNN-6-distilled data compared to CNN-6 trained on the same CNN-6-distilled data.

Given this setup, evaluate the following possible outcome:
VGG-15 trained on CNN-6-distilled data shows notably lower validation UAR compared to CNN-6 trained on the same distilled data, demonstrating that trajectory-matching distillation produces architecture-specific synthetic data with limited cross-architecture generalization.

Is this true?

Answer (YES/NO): YES